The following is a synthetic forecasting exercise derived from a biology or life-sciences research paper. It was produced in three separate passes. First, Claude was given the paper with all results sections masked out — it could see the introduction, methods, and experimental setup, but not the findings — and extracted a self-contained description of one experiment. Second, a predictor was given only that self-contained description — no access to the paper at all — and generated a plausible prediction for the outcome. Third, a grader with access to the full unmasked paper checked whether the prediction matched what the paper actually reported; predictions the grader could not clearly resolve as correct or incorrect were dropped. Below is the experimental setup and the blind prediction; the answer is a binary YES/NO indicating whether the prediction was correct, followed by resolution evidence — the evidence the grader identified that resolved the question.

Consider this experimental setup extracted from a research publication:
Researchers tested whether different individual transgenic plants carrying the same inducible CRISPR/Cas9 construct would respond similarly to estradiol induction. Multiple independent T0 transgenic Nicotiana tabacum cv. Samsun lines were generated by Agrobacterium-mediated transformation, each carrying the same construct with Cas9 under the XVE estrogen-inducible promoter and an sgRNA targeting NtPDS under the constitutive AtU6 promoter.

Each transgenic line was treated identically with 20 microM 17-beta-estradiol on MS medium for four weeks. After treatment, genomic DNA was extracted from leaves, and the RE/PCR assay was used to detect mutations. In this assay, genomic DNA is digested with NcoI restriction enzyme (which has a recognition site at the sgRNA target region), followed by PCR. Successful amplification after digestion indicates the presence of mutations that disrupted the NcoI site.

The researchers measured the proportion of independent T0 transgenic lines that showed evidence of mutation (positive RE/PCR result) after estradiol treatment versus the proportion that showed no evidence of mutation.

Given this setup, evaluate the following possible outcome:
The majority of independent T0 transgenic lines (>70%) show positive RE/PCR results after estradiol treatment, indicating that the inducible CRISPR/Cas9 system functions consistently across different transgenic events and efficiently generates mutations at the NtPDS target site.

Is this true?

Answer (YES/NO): YES